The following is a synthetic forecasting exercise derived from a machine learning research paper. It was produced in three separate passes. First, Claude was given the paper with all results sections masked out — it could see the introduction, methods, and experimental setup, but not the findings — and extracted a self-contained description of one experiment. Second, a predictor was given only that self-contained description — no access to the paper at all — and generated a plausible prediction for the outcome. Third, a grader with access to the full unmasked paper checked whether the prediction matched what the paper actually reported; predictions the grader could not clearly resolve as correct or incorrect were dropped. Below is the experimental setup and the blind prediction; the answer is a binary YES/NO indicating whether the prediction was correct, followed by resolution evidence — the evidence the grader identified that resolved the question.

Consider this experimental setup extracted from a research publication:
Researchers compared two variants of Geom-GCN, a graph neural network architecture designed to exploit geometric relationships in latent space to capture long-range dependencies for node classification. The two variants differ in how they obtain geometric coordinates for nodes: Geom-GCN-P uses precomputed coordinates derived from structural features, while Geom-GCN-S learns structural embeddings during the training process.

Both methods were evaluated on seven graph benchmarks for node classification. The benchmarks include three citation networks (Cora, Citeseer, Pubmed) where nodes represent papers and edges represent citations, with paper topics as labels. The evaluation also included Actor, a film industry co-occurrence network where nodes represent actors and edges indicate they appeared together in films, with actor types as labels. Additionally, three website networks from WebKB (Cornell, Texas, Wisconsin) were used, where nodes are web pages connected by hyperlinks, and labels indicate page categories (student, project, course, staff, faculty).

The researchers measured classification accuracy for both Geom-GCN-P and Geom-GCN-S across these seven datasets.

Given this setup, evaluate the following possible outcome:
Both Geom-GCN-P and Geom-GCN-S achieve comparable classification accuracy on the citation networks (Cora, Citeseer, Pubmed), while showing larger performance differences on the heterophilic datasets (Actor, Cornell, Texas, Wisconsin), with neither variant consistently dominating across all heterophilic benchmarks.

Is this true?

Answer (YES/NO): NO